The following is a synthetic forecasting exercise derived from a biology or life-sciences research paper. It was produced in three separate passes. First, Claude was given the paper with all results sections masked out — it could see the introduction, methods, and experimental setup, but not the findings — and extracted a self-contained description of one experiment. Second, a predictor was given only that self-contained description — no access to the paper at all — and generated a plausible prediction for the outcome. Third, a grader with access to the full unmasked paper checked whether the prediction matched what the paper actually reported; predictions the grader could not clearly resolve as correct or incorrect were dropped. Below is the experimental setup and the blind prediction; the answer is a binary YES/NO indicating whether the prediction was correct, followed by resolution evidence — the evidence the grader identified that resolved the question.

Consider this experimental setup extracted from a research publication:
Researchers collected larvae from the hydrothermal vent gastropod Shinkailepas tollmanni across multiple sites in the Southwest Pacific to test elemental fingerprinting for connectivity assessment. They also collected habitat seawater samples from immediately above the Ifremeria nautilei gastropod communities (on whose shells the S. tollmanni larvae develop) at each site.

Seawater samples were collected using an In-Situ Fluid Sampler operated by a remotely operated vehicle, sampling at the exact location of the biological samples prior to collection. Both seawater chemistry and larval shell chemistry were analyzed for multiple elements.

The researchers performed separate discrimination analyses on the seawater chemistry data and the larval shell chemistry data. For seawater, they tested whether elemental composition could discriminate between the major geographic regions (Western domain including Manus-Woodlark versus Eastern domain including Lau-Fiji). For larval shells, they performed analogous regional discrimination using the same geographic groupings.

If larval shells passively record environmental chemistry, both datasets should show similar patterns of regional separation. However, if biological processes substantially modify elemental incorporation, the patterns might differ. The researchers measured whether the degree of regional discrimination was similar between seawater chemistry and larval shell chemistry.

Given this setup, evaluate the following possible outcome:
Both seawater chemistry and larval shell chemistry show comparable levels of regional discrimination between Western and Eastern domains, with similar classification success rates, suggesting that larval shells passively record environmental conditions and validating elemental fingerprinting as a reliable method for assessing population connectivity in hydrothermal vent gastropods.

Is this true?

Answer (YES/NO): NO